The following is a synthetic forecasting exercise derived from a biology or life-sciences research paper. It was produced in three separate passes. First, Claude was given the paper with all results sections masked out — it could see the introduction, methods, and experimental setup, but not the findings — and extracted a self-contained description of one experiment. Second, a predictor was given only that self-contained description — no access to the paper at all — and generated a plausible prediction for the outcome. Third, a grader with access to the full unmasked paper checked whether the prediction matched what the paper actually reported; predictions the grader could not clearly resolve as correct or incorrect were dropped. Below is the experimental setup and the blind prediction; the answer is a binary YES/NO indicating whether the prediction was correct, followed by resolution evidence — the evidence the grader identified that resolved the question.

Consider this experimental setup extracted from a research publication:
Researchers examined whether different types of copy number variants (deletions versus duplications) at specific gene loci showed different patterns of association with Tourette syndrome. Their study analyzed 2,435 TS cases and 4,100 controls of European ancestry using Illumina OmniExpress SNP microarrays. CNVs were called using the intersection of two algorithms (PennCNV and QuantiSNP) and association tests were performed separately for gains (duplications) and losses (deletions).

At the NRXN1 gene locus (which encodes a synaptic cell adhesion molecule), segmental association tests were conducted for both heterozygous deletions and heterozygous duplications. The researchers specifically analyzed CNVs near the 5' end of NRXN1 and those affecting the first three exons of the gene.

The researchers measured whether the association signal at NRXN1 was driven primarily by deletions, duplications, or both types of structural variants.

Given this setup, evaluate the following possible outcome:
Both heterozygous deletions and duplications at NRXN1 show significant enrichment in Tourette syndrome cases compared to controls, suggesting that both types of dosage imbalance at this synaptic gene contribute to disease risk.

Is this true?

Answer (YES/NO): NO